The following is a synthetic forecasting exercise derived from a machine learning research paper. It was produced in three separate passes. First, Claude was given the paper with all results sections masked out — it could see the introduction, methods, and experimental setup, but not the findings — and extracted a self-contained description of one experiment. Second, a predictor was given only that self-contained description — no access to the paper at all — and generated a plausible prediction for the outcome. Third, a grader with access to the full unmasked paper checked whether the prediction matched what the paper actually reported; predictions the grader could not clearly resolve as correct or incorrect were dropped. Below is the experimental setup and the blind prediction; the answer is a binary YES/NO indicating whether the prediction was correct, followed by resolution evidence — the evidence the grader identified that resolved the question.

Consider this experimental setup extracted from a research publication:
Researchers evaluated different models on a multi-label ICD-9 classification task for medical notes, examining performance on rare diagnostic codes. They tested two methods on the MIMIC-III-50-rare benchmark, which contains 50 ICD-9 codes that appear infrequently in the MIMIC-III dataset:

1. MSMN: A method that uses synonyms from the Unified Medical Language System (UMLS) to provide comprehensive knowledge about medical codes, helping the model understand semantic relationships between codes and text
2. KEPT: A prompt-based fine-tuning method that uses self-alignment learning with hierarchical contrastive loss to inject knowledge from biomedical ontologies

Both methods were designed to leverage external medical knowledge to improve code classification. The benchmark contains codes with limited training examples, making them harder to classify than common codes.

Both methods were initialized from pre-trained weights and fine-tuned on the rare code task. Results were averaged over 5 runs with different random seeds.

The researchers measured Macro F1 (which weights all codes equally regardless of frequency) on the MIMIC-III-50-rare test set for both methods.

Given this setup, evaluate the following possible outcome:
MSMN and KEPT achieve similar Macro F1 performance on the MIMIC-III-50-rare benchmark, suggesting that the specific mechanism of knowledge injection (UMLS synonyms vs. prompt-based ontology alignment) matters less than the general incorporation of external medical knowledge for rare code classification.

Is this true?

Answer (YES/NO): NO